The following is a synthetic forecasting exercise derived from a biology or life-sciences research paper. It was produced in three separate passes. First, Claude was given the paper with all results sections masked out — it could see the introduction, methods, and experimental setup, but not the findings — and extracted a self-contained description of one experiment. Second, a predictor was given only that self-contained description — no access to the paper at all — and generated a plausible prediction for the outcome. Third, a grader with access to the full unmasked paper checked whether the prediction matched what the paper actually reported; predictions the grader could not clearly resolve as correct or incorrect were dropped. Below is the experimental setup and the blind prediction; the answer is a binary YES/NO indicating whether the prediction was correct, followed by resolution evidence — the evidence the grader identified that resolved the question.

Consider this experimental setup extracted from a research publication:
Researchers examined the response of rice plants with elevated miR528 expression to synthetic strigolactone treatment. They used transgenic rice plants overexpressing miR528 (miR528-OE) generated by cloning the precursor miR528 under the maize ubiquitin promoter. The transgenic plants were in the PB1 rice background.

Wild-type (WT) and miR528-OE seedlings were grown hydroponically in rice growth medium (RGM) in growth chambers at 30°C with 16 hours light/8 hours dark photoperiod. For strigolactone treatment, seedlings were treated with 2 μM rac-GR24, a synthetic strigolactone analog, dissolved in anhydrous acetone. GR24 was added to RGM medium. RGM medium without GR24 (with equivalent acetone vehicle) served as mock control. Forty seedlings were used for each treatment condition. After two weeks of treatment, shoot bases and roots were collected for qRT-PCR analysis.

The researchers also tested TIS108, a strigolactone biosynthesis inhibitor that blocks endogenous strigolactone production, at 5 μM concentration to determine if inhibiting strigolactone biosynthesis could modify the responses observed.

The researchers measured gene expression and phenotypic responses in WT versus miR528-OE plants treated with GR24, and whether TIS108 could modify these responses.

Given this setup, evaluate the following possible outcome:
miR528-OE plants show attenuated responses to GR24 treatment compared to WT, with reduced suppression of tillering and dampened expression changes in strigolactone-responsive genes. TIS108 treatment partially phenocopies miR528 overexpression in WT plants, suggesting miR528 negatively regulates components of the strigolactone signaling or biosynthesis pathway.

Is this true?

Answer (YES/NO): NO